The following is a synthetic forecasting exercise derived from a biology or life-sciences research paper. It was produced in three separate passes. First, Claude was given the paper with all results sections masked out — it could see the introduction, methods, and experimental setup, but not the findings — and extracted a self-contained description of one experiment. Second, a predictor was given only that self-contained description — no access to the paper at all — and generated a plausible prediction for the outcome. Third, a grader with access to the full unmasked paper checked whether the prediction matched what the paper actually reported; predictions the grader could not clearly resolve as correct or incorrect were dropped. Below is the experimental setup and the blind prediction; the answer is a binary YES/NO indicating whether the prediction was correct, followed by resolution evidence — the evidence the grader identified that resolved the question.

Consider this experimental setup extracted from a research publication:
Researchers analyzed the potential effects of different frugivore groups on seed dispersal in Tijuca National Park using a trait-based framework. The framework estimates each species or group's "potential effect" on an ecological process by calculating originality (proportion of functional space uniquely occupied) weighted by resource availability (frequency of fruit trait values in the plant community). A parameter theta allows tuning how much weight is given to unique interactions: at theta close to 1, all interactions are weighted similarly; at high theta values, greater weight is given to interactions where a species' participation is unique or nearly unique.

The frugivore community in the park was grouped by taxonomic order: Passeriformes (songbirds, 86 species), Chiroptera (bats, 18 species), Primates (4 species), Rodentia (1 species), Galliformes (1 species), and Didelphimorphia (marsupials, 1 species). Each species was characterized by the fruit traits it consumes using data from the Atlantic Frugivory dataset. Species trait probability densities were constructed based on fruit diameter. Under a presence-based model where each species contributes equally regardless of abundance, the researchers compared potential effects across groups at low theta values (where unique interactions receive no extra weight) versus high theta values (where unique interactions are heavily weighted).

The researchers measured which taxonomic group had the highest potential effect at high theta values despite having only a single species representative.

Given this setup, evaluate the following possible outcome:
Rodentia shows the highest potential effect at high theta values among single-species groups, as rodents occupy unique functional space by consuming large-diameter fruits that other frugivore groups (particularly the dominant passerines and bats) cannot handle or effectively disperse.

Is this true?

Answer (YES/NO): YES